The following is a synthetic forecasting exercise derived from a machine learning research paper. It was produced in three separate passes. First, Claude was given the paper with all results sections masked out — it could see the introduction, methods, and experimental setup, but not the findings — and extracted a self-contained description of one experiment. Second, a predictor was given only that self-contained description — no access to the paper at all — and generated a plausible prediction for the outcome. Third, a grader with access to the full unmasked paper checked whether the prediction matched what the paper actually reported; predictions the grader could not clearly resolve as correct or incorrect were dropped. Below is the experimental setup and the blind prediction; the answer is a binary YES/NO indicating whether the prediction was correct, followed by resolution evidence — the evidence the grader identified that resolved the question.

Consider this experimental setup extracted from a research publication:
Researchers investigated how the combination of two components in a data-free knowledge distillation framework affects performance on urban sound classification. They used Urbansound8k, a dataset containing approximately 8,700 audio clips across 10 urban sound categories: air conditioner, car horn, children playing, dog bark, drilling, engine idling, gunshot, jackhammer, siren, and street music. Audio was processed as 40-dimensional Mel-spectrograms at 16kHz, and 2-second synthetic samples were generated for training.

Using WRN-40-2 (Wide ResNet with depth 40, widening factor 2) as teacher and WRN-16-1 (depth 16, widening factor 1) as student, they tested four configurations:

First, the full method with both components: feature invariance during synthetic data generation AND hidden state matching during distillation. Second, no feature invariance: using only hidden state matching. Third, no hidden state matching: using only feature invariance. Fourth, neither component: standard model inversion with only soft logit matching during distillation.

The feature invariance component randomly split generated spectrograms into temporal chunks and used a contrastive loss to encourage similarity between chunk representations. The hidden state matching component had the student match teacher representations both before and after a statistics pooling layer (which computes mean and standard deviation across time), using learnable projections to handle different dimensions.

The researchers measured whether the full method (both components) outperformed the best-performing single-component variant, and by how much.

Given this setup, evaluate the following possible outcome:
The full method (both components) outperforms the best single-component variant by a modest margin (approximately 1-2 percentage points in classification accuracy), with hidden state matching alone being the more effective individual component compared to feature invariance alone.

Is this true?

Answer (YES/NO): NO